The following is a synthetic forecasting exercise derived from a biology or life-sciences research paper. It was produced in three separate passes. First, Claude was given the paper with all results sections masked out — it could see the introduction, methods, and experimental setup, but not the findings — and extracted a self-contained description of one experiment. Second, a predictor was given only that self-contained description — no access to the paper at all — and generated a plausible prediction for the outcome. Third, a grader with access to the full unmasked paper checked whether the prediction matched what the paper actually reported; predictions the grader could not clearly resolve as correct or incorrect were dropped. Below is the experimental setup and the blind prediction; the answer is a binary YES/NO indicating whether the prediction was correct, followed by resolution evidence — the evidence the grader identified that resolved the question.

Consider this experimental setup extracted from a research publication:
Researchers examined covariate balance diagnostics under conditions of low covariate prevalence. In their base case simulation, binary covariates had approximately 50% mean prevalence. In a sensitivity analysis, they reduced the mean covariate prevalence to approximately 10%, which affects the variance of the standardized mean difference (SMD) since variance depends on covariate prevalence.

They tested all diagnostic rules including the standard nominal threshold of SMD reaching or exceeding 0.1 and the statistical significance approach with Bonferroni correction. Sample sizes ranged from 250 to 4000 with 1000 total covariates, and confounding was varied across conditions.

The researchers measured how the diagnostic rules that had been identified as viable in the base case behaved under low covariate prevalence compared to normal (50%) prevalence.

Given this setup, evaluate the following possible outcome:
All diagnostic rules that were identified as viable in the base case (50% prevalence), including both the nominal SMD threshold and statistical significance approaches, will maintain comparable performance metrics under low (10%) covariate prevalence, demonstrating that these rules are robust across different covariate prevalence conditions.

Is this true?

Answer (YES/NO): YES